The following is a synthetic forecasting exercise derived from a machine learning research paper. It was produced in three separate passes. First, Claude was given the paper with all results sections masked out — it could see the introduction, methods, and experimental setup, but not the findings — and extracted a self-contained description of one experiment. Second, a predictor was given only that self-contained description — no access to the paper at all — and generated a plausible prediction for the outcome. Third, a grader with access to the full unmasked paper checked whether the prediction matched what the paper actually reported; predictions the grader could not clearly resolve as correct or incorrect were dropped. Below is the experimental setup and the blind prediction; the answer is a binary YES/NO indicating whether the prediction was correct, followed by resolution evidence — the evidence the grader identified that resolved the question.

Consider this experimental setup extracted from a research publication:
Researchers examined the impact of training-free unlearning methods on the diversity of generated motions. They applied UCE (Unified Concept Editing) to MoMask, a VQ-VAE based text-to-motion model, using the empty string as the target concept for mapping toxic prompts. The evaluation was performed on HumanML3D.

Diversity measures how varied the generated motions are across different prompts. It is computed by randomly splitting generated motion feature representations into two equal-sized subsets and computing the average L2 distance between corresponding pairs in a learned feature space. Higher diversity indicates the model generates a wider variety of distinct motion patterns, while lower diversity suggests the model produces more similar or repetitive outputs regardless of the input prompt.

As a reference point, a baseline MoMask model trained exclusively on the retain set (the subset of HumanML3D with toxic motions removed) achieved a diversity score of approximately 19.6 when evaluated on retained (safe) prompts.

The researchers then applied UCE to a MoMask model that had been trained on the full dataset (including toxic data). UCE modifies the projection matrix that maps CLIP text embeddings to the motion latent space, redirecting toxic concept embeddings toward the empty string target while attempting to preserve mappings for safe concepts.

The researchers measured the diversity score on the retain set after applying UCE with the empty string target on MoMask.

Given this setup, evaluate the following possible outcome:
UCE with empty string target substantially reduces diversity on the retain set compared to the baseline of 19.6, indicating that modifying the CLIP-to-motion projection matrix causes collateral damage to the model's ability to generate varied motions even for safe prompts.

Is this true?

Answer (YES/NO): YES